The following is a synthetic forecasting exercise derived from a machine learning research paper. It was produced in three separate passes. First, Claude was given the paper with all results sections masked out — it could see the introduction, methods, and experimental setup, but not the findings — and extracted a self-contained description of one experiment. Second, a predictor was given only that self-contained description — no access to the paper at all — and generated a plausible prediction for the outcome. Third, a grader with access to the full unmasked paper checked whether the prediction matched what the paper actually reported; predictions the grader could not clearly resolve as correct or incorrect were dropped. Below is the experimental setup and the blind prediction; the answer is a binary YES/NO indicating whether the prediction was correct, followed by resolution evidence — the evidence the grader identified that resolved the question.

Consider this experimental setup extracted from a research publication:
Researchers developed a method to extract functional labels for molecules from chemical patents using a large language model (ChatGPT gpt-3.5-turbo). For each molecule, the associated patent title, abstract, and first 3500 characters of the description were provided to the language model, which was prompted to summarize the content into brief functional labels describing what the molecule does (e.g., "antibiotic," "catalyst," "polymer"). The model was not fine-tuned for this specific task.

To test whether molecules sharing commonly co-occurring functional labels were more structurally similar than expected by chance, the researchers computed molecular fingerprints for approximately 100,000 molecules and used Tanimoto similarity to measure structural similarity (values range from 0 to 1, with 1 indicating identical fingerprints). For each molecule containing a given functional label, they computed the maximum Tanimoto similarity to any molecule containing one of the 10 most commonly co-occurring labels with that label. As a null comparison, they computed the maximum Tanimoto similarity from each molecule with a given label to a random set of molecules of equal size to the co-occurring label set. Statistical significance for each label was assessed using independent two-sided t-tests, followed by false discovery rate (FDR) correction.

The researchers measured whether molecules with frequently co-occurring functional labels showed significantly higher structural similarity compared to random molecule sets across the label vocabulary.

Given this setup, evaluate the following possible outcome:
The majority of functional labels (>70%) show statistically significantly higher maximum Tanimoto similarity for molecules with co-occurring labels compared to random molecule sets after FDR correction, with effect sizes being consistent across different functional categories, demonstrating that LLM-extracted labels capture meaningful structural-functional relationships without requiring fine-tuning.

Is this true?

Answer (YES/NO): NO